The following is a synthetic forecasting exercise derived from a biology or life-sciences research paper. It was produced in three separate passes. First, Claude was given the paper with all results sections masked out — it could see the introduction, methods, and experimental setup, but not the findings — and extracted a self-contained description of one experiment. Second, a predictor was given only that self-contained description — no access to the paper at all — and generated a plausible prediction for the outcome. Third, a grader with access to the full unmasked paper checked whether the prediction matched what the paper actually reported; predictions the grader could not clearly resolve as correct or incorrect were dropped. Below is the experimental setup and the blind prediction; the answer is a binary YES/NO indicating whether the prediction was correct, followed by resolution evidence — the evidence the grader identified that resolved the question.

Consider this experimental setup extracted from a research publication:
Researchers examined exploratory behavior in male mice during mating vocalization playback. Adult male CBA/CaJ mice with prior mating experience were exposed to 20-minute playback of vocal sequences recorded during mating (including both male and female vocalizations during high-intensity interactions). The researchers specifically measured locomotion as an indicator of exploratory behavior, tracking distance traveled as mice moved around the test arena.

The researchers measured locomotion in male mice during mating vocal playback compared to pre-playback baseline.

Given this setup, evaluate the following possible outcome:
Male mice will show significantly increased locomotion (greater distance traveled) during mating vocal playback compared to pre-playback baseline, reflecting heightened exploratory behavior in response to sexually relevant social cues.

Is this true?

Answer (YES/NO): YES